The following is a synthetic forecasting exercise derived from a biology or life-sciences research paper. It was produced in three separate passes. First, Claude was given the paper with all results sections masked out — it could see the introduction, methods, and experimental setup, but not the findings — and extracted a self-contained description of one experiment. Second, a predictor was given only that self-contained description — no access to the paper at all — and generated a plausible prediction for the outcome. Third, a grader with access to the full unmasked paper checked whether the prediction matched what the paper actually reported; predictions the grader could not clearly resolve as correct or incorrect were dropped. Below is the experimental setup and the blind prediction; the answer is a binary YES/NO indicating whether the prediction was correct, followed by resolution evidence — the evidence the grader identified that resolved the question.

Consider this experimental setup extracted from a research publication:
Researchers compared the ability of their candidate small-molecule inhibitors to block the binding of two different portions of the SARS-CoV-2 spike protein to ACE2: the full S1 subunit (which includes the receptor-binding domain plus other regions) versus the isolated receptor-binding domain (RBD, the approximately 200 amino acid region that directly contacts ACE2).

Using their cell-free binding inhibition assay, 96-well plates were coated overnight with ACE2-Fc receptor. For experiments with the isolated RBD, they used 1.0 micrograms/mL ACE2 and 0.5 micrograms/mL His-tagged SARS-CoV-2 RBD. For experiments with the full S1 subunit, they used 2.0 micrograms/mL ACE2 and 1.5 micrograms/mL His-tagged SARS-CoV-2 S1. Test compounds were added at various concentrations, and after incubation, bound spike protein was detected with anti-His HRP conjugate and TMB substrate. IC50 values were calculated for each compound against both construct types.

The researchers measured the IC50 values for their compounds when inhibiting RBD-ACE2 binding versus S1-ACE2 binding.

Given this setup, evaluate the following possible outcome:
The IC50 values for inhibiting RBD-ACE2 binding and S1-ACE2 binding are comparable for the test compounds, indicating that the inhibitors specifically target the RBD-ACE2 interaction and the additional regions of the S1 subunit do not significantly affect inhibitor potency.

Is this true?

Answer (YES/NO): YES